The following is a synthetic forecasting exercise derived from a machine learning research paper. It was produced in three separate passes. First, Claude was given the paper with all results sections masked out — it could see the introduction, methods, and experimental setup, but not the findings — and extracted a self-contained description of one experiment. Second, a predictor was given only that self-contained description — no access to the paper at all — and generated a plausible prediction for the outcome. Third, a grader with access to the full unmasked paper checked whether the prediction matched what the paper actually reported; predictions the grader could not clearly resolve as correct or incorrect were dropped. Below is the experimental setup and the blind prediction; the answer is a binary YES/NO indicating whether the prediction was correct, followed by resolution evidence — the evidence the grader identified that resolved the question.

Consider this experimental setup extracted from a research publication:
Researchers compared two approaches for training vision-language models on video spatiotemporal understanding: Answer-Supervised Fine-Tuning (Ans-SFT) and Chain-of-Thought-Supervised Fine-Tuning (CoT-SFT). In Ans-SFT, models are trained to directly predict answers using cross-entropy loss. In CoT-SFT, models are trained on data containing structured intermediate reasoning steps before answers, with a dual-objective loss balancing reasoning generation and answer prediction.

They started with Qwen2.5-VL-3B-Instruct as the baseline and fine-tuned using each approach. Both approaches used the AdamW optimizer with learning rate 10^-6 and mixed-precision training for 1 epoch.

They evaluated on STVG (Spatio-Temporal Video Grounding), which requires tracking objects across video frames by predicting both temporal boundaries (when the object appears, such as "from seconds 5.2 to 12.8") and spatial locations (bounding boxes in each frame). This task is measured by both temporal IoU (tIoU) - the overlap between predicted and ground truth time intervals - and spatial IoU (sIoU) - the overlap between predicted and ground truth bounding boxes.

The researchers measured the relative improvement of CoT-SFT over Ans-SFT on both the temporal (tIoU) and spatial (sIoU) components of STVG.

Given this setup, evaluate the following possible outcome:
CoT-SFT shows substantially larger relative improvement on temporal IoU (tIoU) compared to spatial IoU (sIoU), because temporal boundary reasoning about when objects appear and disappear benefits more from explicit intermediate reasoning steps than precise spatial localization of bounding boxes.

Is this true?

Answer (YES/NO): NO